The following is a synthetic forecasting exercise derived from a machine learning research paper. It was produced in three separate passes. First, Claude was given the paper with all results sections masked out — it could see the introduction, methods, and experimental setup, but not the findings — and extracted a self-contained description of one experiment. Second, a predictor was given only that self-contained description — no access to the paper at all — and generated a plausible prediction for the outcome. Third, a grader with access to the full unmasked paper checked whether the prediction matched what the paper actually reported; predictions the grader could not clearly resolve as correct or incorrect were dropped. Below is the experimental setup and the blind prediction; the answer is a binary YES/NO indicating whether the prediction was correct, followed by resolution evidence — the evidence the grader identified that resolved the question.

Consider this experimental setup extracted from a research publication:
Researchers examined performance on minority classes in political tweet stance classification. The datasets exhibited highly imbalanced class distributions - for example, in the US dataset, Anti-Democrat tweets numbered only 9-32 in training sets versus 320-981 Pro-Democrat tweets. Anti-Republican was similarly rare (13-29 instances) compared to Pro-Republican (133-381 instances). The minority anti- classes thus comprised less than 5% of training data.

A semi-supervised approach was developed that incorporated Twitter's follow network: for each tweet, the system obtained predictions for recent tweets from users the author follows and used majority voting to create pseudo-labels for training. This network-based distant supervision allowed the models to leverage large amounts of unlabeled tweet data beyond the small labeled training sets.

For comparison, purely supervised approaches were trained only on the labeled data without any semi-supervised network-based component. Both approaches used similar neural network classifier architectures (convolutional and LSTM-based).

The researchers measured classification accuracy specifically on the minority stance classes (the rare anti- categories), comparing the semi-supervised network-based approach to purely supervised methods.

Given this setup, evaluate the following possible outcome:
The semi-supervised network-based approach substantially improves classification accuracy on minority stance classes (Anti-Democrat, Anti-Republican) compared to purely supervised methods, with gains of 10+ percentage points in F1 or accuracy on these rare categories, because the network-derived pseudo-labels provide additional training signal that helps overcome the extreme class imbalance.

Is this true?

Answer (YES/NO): YES